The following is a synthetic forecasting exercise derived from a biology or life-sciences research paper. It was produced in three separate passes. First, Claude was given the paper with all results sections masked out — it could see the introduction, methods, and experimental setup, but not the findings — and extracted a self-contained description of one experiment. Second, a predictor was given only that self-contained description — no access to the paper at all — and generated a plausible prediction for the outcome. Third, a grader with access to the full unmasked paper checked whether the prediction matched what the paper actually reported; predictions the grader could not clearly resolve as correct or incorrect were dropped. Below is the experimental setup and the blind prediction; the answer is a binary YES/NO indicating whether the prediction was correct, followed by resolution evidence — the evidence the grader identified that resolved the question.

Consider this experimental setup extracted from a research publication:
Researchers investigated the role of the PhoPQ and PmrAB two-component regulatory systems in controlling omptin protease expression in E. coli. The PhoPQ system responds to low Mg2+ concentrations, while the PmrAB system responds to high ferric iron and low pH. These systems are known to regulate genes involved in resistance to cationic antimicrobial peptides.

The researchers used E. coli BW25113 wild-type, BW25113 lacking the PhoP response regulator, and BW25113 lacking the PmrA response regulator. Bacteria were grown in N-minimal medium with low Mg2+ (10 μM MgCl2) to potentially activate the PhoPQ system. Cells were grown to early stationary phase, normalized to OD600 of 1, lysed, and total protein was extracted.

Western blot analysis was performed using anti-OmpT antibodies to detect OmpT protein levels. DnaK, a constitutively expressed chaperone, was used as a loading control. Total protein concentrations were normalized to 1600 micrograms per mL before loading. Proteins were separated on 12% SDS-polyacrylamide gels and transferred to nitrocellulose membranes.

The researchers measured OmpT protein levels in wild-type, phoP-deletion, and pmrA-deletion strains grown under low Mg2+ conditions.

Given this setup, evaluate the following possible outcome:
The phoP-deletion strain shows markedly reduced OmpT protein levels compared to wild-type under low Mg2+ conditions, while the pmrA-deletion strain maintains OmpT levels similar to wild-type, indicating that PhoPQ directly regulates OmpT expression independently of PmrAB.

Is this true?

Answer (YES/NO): YES